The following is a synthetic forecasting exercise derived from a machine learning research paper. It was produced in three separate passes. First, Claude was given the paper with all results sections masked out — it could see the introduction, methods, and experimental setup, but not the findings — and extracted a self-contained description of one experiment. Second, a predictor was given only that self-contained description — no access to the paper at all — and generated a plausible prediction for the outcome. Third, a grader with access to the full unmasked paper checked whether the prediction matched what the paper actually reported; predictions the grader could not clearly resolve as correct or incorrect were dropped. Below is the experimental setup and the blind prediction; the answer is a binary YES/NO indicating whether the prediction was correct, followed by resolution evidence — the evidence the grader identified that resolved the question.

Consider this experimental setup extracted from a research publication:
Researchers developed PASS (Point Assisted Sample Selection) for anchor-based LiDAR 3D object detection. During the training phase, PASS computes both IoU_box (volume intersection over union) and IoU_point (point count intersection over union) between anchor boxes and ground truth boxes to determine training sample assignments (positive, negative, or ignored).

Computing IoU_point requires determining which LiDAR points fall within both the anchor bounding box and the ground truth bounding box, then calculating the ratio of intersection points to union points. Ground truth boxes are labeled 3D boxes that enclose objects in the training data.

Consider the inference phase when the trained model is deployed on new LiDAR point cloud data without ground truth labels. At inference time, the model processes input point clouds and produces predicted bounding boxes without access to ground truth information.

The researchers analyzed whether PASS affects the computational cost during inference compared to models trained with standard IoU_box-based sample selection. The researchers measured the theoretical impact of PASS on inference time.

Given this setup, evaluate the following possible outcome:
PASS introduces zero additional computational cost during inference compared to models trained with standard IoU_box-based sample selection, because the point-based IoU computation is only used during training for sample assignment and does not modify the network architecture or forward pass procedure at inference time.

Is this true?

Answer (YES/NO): YES